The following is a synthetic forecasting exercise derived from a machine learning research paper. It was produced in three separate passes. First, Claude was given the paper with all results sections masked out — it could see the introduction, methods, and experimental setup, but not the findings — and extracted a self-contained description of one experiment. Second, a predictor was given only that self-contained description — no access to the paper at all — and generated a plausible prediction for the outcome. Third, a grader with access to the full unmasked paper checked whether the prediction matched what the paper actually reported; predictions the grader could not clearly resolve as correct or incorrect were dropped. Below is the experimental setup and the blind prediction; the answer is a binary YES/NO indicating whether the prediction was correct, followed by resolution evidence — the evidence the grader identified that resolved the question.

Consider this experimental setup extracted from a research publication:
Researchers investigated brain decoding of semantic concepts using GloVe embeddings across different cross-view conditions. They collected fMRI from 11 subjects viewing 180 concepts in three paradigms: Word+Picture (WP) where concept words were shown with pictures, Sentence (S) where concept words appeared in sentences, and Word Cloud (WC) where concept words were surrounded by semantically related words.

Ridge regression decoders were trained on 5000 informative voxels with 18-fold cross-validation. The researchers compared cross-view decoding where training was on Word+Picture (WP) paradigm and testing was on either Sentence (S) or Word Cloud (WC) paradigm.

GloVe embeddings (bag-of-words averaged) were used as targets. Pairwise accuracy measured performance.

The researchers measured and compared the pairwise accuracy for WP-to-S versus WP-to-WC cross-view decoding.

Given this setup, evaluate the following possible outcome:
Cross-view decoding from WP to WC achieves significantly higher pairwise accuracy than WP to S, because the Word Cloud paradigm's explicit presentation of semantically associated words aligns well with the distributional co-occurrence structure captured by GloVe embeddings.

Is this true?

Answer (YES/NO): NO